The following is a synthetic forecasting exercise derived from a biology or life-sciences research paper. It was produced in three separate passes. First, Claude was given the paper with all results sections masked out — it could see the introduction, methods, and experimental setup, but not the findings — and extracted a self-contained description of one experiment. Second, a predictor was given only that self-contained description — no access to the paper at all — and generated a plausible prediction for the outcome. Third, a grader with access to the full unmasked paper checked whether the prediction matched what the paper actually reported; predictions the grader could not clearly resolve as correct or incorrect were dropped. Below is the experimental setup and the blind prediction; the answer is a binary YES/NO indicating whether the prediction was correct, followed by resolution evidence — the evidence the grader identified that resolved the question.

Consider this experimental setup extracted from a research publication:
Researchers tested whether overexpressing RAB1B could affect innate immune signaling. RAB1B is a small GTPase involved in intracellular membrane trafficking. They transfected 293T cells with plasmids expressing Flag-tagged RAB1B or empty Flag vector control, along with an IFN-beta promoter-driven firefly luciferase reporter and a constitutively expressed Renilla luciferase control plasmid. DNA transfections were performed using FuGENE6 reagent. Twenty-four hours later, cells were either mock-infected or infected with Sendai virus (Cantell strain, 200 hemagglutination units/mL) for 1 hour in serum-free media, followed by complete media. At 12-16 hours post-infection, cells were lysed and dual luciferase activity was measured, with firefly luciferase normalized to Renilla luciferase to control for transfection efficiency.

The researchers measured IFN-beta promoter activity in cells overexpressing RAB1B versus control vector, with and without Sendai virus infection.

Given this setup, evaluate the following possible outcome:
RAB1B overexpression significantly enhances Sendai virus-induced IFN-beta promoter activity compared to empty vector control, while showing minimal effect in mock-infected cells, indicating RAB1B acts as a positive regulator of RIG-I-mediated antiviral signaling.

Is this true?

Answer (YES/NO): YES